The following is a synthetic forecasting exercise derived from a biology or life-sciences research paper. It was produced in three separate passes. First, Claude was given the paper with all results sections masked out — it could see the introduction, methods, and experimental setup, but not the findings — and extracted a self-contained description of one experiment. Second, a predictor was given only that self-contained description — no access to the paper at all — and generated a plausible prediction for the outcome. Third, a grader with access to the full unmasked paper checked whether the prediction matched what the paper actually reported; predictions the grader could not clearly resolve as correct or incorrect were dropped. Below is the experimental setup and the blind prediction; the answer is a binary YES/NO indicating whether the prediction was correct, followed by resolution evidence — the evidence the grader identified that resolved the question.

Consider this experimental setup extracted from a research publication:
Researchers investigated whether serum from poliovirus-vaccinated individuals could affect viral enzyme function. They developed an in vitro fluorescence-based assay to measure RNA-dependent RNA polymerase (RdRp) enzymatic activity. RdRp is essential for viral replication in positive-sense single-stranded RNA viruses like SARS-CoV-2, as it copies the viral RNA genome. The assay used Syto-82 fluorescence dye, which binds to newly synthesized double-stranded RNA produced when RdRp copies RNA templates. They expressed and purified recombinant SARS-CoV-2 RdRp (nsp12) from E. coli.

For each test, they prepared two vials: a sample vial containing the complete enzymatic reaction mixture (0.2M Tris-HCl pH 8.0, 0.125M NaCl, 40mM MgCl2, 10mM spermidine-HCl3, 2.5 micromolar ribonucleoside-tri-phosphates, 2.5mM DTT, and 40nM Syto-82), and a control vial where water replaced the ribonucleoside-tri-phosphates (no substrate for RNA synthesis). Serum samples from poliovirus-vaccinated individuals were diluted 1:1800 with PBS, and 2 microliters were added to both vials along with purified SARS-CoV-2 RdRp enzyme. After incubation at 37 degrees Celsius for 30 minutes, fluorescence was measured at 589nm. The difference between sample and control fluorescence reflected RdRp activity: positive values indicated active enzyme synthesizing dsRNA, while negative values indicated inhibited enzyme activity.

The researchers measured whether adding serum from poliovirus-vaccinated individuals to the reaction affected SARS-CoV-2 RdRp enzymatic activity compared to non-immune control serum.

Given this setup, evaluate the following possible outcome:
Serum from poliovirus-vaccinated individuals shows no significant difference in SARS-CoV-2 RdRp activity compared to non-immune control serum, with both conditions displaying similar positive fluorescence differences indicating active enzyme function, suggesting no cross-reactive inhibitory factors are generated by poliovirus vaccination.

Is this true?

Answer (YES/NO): NO